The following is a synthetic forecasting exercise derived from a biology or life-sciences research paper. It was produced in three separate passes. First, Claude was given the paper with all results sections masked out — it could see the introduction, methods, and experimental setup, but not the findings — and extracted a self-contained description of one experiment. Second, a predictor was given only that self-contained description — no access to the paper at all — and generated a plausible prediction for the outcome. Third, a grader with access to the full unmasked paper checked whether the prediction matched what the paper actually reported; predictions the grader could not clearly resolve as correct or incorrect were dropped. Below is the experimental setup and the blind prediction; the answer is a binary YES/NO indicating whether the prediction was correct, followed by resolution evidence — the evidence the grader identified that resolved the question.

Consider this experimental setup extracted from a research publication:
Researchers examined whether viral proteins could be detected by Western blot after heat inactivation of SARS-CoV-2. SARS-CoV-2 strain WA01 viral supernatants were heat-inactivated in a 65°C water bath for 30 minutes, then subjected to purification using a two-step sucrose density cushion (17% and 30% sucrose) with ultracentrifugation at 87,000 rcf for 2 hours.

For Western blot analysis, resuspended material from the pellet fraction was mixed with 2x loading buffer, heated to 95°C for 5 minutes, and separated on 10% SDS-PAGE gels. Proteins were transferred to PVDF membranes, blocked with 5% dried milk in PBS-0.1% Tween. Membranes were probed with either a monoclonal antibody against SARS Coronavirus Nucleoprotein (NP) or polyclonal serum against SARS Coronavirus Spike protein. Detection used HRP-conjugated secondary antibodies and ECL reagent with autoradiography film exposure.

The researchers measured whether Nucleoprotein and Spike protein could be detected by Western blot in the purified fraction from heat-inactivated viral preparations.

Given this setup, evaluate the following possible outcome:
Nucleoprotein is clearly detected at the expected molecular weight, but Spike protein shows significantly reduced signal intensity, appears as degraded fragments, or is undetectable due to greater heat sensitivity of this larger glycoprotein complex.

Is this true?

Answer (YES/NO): NO